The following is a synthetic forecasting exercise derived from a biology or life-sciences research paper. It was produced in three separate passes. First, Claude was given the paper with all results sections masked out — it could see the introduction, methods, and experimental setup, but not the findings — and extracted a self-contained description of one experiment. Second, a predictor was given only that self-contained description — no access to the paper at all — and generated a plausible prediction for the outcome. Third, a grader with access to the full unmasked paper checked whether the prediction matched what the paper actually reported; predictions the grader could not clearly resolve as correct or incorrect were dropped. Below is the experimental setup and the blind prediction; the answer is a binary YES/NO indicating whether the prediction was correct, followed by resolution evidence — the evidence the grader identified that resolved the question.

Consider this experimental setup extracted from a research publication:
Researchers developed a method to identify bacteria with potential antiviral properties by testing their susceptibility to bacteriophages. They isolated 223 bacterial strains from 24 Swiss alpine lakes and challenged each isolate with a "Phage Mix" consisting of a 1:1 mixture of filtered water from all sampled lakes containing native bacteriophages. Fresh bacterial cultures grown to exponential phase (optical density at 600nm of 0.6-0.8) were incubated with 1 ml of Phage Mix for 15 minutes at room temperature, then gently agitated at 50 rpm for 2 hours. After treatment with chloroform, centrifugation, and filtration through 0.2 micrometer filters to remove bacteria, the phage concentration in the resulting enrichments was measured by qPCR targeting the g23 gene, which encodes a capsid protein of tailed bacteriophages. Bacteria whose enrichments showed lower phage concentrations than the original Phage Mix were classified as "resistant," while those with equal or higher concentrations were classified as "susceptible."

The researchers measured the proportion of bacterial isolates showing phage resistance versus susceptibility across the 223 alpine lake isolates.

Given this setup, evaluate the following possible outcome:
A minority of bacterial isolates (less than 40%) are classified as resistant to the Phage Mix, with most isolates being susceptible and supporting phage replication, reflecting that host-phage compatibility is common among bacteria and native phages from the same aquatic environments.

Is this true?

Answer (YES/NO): YES